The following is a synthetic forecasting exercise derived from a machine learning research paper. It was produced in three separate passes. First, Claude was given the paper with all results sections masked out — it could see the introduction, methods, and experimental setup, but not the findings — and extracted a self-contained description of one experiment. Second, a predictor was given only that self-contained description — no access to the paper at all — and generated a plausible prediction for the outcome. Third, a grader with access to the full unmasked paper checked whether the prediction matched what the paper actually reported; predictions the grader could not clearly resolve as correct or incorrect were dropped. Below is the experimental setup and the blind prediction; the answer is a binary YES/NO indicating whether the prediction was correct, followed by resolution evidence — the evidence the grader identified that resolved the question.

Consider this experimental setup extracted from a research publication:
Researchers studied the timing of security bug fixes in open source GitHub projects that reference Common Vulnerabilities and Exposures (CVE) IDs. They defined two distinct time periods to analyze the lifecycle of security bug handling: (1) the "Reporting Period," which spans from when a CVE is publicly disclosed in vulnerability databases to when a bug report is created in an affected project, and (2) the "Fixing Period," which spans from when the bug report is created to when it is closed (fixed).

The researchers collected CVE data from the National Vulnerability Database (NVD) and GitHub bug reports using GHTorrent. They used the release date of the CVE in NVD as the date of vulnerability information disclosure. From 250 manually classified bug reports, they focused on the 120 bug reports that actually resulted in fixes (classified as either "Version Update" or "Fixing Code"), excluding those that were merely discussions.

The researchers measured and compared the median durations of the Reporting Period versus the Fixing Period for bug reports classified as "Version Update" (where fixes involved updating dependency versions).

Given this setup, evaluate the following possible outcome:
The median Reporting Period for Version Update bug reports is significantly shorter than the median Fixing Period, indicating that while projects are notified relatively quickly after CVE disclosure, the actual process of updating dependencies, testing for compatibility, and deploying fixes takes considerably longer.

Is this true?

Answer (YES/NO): NO